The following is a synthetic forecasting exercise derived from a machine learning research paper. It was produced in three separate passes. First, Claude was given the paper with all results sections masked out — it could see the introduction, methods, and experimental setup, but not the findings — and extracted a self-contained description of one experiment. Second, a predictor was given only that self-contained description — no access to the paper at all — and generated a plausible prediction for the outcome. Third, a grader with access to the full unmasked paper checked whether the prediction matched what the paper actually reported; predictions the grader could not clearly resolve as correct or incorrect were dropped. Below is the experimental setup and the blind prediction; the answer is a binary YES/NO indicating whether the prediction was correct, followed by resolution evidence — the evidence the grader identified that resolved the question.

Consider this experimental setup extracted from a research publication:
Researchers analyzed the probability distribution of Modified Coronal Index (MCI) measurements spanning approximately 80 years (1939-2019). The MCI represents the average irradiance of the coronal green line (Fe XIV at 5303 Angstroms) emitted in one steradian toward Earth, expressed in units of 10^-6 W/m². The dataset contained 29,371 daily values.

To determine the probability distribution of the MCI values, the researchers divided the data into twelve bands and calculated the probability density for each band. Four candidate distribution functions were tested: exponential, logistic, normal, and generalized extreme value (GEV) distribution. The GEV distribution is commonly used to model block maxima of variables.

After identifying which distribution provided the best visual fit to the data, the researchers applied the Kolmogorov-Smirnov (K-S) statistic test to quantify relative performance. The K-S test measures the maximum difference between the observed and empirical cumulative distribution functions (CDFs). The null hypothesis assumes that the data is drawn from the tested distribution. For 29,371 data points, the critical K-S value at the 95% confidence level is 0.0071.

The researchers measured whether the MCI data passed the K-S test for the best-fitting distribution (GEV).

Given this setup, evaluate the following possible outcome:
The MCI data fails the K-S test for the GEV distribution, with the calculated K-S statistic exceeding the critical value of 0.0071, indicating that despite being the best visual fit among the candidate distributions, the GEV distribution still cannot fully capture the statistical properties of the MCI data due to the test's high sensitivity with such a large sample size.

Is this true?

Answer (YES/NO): YES